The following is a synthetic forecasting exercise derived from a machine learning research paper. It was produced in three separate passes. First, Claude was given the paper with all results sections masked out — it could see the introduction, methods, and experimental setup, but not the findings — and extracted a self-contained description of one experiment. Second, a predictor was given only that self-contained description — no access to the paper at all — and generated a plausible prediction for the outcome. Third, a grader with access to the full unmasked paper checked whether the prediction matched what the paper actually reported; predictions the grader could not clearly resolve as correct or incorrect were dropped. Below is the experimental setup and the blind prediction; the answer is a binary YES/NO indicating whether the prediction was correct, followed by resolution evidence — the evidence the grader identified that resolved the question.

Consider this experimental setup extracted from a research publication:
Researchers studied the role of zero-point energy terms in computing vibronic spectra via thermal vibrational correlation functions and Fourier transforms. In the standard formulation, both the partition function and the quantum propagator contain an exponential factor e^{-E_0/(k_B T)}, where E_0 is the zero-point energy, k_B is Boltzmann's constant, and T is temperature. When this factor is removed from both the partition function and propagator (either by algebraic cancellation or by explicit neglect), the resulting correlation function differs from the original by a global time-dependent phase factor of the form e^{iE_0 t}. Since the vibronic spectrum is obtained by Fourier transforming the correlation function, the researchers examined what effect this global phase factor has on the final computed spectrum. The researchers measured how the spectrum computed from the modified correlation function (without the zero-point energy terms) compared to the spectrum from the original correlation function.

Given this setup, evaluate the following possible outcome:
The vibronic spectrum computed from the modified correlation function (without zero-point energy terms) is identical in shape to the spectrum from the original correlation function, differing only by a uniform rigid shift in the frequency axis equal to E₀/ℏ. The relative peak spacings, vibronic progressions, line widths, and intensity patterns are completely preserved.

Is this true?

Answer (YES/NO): YES